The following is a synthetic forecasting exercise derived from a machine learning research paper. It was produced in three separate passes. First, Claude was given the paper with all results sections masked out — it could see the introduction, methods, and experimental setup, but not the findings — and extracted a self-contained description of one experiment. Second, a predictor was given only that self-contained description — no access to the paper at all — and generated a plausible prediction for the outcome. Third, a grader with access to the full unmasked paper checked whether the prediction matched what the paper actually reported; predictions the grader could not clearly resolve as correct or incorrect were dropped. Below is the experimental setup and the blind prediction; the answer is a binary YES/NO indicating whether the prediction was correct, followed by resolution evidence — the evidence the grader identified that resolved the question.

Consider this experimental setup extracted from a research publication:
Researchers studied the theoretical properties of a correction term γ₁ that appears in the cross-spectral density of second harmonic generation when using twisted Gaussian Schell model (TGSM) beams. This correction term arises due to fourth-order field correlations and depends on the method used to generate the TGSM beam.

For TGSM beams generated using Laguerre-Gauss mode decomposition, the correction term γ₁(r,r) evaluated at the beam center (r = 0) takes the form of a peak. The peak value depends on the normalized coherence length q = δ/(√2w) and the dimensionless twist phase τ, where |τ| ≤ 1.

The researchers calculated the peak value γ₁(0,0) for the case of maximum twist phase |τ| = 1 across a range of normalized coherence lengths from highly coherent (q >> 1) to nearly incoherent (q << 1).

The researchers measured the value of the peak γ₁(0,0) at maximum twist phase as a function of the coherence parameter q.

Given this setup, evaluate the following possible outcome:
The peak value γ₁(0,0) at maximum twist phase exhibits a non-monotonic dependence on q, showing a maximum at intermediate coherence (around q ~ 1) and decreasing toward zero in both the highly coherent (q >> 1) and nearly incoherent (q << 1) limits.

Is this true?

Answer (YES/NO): NO